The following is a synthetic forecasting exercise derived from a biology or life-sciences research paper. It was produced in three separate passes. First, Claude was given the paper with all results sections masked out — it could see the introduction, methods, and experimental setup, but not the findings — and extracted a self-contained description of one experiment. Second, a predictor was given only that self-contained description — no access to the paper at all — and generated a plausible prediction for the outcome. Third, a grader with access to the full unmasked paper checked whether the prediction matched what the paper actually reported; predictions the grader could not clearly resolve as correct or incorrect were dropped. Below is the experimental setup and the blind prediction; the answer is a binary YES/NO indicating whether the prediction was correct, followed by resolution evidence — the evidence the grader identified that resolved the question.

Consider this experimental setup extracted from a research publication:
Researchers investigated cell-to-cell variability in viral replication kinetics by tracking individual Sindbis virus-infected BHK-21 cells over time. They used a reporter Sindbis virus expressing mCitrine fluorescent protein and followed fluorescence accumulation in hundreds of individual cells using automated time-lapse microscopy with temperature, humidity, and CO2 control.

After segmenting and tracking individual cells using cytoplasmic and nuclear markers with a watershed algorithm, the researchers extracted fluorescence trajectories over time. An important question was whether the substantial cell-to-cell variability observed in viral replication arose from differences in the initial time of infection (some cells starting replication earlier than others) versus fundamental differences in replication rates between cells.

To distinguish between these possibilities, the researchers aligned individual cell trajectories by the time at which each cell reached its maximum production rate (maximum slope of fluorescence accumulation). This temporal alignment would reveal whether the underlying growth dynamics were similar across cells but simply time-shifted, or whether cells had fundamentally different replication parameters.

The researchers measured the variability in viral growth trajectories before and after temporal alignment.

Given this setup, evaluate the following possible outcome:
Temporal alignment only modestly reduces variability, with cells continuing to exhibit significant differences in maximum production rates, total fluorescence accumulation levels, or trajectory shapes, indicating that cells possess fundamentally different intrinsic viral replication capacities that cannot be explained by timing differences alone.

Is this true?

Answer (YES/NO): NO